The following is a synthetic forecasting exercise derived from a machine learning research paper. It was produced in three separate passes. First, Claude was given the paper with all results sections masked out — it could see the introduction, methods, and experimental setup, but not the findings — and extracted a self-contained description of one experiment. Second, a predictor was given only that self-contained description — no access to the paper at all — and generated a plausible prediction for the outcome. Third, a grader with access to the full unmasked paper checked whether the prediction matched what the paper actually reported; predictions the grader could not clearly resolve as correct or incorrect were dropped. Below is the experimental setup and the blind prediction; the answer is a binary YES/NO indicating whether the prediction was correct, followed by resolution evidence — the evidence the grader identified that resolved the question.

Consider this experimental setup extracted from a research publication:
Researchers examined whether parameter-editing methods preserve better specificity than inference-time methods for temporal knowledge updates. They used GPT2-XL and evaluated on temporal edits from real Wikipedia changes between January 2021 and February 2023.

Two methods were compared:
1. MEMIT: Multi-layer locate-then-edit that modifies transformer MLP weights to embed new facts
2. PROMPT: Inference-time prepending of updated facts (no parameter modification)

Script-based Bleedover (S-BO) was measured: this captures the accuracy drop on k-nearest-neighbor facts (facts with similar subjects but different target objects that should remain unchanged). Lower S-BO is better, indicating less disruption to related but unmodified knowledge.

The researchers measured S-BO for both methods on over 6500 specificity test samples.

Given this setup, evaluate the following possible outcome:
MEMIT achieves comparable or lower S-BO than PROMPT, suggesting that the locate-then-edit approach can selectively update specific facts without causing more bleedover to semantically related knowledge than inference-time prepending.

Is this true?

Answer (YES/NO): YES